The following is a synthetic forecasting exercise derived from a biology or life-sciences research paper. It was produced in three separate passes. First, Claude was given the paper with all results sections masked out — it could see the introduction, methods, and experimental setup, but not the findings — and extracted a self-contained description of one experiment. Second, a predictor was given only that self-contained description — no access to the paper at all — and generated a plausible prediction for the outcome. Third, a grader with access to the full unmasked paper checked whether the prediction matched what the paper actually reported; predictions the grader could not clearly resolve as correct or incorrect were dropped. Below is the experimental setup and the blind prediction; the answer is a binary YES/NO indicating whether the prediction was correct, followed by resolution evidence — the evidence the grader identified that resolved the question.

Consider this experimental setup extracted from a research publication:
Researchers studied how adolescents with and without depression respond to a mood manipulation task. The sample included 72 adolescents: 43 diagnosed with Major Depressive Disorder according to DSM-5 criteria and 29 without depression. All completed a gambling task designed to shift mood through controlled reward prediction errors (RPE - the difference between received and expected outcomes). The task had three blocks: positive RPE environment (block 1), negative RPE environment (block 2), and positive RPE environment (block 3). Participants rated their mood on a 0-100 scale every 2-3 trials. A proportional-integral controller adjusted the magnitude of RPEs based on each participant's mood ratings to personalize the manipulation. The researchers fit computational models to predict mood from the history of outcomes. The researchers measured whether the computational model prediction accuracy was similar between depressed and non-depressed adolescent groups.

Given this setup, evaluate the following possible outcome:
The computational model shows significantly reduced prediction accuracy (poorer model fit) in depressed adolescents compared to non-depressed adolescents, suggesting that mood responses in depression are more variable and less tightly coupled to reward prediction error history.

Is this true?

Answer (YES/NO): NO